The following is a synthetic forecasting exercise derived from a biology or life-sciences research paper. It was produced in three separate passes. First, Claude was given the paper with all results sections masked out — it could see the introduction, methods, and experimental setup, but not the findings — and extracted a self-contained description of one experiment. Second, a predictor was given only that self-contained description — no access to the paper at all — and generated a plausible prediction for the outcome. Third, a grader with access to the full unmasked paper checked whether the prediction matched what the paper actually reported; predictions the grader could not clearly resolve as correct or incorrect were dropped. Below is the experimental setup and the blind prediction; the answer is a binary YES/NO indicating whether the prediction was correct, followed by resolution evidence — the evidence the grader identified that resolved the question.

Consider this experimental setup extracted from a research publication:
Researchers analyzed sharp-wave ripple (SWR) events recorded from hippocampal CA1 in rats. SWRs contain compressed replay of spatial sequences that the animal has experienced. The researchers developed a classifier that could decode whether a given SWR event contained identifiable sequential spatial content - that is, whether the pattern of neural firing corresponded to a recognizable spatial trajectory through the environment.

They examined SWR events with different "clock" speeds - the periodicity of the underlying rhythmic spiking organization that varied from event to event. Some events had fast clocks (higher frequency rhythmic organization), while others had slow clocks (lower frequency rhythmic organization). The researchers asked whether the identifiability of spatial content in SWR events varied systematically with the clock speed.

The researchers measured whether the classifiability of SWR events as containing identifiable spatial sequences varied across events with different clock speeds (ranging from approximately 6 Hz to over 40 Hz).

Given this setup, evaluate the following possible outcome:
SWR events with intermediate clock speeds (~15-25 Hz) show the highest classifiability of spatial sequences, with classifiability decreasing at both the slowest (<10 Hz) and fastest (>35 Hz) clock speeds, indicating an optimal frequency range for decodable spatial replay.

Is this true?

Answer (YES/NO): NO